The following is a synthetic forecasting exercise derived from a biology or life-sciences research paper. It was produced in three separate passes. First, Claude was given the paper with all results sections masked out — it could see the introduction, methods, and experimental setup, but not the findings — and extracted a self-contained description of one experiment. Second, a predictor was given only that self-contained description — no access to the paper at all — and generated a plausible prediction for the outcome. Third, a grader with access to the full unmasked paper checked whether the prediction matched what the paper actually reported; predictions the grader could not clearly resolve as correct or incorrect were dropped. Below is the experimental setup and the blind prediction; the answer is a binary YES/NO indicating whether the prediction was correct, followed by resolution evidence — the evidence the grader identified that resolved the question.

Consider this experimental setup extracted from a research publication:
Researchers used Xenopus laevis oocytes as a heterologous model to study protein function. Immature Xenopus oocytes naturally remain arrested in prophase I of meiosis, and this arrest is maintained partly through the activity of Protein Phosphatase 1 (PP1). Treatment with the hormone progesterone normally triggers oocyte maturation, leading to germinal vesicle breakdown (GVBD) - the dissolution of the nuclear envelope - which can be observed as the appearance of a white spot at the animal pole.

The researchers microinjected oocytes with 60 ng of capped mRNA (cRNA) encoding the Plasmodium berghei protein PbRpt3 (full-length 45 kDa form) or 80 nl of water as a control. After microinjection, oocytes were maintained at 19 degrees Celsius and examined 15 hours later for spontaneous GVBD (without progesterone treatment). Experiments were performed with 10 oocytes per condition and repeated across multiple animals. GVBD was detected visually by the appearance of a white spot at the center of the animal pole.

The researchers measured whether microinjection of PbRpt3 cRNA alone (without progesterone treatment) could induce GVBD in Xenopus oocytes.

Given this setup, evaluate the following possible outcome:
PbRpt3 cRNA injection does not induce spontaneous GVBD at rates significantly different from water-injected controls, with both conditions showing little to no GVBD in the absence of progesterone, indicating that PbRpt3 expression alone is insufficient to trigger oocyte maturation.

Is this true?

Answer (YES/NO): YES